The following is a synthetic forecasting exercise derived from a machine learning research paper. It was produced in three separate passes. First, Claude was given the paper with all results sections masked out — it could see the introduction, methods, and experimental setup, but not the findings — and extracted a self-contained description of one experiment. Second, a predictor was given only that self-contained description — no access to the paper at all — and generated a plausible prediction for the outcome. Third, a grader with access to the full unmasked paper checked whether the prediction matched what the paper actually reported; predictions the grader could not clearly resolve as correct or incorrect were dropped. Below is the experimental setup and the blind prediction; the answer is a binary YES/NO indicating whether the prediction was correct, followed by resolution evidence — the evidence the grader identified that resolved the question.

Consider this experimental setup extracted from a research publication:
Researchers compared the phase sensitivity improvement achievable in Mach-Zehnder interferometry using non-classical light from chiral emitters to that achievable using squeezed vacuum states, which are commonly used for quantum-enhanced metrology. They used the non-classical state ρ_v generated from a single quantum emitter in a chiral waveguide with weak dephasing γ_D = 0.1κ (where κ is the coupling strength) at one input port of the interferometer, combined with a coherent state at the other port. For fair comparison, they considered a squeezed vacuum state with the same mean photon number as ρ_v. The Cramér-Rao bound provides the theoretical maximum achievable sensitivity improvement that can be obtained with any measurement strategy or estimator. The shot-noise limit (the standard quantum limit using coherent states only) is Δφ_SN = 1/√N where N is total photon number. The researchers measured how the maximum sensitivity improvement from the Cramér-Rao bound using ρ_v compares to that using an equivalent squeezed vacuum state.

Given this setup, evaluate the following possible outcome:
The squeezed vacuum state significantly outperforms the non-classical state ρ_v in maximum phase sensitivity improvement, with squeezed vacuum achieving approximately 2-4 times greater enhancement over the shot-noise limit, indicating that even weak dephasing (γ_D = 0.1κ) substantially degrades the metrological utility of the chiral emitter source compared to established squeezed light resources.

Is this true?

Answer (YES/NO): NO